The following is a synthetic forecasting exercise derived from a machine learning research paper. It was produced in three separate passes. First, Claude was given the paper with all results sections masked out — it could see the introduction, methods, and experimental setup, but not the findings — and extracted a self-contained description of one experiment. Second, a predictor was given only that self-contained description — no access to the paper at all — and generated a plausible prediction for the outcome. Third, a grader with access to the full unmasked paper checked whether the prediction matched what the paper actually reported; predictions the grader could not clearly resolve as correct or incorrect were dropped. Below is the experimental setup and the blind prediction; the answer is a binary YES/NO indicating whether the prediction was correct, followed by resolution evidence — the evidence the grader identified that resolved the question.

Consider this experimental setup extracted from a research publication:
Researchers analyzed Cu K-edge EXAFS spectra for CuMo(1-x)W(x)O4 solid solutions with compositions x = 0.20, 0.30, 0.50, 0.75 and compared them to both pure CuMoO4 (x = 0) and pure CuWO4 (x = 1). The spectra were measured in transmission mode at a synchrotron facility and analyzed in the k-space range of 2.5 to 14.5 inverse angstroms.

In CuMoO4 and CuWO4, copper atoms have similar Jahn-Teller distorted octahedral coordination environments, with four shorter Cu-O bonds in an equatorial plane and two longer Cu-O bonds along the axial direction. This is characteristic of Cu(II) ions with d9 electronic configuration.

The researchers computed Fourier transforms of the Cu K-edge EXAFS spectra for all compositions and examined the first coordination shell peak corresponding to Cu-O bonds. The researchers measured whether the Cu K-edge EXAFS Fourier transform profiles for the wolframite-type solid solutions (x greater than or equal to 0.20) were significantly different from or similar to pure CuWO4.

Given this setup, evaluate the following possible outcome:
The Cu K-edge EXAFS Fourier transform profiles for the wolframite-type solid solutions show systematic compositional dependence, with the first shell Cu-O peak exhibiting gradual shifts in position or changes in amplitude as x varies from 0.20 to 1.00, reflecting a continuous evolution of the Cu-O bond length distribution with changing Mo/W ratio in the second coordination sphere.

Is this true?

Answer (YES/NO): NO